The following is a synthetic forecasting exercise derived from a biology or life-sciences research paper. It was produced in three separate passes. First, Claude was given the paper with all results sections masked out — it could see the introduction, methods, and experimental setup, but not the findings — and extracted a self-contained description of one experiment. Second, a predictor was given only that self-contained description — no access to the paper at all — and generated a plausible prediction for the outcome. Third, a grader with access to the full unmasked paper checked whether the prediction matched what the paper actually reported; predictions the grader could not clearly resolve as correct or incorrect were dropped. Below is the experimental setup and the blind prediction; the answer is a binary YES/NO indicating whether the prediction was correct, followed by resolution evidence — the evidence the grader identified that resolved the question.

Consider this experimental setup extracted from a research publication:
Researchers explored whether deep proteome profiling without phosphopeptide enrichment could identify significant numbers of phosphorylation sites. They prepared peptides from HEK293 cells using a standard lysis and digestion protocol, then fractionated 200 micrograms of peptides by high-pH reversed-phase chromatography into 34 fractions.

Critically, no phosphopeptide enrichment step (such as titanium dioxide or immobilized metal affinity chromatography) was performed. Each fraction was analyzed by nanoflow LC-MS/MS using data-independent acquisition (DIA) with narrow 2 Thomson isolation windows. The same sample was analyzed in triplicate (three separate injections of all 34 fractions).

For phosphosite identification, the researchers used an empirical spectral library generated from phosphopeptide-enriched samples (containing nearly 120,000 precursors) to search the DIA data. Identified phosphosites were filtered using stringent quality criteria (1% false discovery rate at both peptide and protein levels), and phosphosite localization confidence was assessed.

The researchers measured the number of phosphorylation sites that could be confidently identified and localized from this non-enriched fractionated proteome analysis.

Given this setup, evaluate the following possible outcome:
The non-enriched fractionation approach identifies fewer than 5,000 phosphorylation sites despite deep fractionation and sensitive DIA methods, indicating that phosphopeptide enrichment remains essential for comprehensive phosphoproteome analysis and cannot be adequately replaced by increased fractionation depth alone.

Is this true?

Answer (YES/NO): YES